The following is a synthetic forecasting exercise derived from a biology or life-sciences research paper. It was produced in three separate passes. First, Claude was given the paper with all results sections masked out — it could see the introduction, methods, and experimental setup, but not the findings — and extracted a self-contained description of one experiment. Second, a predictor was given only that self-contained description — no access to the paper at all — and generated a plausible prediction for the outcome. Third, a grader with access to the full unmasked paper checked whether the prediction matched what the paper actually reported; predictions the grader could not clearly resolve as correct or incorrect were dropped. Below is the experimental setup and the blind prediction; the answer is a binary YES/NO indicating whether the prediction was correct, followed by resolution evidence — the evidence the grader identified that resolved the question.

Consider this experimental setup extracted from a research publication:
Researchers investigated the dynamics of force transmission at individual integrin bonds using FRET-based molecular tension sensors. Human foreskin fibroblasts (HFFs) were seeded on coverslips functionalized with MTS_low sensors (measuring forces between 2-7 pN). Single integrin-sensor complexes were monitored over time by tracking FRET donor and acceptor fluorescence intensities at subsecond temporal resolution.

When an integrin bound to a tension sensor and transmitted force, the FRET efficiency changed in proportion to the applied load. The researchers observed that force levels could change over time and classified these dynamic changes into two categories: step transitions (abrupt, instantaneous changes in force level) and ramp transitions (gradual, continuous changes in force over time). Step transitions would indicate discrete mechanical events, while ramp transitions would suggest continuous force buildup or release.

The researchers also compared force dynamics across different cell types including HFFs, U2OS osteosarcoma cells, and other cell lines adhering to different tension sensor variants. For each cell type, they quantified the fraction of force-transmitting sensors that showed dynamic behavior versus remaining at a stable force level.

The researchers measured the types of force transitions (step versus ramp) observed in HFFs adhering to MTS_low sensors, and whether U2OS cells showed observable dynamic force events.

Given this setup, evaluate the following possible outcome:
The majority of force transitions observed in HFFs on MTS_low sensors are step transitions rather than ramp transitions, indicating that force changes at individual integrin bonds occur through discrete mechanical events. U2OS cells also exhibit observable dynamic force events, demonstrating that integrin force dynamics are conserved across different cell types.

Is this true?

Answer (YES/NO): NO